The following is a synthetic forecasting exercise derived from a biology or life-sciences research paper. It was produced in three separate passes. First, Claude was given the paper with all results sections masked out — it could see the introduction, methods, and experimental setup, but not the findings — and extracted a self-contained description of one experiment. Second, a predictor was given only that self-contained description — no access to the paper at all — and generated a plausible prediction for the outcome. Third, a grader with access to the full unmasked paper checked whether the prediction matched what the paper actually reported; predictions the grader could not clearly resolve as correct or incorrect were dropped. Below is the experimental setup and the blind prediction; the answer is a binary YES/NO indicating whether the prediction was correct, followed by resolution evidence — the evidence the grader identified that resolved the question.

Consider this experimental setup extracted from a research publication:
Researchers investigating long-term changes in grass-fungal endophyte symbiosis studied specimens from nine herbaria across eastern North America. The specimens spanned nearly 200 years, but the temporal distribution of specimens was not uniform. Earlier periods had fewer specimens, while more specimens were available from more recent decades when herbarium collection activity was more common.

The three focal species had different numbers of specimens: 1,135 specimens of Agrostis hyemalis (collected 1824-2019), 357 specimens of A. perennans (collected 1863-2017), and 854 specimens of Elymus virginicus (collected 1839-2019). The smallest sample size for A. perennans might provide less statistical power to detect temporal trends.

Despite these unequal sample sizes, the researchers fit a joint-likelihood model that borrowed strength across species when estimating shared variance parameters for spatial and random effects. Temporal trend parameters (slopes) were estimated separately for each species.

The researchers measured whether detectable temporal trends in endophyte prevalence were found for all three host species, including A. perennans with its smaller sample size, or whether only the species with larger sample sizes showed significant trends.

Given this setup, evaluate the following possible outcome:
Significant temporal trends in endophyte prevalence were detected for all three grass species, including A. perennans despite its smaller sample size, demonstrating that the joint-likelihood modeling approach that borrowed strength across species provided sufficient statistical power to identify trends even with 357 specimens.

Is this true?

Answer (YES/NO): NO